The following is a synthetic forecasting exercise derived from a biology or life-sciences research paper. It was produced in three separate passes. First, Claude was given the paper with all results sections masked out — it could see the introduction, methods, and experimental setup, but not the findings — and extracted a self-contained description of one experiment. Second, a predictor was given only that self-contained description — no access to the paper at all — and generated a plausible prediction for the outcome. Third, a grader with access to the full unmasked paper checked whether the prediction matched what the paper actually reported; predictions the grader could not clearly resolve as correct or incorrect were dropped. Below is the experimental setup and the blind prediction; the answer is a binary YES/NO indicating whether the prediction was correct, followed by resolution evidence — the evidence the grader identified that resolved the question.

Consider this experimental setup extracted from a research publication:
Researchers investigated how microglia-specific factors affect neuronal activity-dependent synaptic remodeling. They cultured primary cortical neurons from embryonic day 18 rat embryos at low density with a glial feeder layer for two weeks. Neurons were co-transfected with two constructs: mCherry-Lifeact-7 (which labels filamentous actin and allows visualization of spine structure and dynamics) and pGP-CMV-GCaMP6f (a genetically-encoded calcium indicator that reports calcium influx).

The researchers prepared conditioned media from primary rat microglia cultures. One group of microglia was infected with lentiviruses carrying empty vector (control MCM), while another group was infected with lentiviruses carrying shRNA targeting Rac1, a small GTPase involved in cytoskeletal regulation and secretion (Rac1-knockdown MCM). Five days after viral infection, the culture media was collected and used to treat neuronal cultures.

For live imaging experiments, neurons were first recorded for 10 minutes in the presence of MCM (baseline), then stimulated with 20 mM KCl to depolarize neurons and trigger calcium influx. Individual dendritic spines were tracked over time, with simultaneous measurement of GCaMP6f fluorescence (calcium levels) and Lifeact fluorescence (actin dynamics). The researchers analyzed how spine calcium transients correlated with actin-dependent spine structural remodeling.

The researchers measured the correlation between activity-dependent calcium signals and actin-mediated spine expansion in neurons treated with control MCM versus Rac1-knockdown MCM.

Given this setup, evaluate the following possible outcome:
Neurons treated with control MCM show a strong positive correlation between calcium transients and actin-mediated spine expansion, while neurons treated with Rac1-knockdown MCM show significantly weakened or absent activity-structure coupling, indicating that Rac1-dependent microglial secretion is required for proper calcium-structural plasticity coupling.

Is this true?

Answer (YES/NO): NO